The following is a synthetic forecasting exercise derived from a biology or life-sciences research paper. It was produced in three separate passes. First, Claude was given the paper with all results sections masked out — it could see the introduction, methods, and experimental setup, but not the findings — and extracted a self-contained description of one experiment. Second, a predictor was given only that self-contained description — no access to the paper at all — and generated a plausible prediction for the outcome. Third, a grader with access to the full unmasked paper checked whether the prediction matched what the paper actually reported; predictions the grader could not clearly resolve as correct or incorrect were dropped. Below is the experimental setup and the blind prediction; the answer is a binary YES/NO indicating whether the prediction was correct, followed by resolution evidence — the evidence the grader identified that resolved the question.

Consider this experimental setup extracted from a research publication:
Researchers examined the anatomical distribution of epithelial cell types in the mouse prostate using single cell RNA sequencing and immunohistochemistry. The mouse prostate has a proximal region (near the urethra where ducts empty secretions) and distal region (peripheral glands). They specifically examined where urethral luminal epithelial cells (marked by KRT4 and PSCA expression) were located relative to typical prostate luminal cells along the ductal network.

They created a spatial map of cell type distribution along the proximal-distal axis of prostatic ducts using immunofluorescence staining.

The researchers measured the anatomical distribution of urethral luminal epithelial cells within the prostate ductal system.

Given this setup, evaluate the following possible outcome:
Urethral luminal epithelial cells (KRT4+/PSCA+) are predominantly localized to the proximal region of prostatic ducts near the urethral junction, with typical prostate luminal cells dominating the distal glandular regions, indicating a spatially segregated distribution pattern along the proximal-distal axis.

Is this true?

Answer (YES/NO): YES